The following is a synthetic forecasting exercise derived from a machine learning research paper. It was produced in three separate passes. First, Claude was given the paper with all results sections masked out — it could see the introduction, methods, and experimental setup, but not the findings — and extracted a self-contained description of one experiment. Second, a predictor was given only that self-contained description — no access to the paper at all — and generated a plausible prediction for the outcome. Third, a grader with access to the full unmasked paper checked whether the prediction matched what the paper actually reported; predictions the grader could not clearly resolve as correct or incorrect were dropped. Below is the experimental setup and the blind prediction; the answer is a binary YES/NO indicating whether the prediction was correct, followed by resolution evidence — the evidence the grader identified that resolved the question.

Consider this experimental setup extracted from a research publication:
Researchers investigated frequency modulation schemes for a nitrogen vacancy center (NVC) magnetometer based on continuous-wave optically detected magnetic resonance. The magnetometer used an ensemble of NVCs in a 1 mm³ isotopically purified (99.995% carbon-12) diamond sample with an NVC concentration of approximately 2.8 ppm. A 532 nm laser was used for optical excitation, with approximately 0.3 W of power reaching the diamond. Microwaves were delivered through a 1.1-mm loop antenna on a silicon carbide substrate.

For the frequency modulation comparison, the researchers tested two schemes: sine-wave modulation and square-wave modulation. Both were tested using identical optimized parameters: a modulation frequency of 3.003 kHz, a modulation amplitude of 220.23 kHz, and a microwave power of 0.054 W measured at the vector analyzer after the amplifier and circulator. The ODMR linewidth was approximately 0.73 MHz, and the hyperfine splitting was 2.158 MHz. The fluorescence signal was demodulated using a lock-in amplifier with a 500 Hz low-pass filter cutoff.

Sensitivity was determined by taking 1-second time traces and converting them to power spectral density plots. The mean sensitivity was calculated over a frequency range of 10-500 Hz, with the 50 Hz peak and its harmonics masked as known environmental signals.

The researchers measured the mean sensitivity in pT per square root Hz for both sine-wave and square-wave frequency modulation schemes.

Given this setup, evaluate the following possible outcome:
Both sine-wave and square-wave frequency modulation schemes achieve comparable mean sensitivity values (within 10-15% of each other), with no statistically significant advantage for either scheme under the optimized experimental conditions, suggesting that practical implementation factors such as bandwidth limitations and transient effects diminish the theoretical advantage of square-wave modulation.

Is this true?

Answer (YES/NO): NO